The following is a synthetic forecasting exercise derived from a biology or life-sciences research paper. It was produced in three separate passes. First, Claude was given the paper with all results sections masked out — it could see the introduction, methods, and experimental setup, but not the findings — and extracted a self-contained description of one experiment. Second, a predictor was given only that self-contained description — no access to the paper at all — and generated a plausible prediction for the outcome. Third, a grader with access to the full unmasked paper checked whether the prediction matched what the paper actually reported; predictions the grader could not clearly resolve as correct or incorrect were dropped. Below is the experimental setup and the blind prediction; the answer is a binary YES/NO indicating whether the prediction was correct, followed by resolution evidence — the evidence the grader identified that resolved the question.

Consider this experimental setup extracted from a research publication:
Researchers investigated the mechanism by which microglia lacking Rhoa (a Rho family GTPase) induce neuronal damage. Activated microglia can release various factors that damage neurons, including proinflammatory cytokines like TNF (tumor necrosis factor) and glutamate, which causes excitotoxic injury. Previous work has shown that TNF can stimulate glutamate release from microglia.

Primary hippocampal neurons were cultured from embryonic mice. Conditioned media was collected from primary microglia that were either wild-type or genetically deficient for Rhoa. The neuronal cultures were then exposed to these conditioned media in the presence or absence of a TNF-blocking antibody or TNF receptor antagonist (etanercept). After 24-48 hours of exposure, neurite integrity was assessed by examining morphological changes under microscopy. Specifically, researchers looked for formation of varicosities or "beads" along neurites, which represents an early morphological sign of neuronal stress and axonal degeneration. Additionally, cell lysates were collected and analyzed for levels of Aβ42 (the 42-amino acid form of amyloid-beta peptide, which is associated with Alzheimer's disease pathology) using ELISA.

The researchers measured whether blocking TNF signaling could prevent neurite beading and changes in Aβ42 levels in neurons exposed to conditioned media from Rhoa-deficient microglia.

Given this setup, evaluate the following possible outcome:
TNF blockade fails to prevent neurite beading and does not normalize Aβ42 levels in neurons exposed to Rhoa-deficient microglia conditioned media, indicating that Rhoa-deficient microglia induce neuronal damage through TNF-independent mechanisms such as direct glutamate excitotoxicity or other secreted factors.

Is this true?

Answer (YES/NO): NO